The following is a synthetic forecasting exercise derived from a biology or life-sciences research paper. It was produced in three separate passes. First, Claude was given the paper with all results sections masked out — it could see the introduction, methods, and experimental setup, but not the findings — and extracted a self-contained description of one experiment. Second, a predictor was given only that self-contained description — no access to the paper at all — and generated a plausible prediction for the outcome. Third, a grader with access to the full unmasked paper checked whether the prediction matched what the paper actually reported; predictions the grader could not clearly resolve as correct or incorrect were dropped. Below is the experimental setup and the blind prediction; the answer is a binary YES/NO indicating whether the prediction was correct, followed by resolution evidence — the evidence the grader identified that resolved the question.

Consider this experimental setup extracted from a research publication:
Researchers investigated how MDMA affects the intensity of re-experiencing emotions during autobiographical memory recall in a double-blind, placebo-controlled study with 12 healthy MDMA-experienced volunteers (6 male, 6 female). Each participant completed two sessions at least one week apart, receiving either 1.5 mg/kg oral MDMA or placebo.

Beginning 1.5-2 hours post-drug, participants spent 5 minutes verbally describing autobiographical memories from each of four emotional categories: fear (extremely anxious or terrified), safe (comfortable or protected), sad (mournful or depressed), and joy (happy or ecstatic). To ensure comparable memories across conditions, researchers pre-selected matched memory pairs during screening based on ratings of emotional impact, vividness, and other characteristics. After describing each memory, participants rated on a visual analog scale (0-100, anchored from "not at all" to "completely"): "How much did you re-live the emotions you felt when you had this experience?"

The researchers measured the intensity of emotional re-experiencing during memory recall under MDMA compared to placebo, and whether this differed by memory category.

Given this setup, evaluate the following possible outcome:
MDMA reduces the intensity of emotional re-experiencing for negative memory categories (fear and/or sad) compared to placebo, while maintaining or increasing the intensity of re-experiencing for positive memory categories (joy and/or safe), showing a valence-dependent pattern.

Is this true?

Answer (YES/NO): NO